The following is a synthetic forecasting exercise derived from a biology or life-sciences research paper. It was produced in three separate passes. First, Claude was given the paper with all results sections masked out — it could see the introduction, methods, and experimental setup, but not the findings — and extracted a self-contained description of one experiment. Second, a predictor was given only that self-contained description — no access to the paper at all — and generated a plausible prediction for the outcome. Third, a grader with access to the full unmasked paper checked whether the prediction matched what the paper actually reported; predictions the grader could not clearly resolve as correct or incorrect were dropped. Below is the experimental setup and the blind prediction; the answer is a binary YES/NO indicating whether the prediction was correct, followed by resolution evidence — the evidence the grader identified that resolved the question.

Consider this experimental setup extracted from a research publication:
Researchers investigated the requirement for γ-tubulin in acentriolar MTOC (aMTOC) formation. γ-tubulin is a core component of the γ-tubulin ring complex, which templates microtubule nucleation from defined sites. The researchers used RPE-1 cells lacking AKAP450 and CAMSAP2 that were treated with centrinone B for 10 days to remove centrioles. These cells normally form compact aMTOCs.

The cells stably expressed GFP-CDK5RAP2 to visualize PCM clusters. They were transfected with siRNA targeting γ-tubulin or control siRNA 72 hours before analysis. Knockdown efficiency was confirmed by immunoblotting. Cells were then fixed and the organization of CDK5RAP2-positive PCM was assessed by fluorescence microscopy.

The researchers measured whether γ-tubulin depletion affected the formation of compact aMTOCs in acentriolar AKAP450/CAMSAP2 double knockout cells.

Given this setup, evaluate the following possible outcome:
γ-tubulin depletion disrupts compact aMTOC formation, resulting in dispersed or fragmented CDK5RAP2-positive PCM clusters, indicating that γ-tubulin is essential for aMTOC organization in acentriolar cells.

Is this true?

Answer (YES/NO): YES